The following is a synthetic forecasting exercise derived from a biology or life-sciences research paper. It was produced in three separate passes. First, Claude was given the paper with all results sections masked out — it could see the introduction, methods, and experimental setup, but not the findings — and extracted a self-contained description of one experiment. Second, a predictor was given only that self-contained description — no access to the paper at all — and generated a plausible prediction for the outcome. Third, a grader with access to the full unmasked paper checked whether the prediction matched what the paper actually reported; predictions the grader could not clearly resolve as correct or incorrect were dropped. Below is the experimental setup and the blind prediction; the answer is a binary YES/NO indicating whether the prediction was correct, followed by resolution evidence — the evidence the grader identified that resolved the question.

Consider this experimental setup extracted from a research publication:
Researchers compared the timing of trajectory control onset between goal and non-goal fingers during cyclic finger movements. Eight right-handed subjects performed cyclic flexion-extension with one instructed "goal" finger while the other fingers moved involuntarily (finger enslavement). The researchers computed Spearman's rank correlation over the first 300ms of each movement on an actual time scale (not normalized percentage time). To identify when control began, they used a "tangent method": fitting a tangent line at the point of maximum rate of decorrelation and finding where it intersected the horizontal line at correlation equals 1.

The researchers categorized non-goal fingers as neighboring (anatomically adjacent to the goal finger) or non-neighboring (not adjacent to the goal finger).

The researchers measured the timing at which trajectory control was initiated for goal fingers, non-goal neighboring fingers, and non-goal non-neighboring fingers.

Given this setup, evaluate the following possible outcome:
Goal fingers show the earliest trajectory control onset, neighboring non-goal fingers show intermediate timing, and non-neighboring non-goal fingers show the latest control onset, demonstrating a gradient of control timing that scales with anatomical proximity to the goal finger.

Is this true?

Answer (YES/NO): YES